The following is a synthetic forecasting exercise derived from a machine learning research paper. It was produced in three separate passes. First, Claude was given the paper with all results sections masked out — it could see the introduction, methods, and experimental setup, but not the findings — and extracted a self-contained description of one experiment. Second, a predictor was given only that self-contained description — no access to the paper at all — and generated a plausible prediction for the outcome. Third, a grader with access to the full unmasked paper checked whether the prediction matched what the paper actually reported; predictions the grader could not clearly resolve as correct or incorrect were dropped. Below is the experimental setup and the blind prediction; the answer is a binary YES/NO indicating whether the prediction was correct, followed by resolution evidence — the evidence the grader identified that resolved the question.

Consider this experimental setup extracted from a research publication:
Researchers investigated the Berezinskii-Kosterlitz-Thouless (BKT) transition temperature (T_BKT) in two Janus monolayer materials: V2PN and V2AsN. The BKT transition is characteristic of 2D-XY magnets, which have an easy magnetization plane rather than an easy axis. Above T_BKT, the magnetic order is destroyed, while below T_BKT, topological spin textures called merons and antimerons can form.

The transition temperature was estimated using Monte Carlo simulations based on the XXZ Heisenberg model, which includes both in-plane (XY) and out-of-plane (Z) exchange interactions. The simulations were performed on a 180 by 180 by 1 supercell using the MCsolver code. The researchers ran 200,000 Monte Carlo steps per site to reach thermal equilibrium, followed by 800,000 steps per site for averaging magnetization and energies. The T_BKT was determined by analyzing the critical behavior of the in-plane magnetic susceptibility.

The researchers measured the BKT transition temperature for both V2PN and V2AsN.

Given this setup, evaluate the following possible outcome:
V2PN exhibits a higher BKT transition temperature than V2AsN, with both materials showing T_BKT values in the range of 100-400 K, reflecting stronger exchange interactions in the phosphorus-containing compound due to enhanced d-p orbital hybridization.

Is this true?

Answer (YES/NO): NO